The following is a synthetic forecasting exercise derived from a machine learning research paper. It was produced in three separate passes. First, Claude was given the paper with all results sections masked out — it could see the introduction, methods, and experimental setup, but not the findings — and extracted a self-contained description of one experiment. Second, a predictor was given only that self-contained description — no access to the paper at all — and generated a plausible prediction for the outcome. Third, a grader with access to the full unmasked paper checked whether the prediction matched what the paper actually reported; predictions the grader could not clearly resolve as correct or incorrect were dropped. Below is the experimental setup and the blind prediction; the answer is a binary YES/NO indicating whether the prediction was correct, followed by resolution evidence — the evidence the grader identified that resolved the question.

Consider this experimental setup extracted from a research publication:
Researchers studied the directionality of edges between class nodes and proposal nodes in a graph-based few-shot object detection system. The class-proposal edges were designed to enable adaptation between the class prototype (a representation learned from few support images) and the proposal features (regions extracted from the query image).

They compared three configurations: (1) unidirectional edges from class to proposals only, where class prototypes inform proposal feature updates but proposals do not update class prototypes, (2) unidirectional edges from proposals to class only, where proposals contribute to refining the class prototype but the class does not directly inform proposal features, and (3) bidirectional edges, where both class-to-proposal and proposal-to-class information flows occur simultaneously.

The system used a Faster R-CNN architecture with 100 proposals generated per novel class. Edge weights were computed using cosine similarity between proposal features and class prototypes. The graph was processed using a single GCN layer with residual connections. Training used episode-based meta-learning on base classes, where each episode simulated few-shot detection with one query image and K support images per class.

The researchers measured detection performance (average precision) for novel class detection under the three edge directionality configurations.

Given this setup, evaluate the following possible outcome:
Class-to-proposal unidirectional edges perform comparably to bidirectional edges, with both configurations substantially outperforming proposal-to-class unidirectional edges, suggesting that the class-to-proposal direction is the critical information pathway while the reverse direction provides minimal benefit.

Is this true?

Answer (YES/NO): NO